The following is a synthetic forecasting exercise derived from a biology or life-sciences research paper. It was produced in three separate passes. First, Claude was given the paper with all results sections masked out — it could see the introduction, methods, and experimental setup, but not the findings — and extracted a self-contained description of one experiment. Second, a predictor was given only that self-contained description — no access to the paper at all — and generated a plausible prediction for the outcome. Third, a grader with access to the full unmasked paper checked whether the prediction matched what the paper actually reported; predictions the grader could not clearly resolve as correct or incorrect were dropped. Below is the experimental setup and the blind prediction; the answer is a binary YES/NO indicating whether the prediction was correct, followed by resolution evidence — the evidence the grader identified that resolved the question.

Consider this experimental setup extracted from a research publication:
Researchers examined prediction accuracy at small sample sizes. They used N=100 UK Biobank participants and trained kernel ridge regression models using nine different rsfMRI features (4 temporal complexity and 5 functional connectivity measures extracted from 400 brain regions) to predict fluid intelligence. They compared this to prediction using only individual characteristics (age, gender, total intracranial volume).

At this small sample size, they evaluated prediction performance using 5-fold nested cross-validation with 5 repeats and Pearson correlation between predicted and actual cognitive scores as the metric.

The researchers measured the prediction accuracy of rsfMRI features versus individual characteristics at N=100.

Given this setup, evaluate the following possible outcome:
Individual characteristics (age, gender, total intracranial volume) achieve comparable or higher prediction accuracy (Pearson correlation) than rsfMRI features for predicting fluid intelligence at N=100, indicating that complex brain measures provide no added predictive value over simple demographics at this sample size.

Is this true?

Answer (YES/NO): YES